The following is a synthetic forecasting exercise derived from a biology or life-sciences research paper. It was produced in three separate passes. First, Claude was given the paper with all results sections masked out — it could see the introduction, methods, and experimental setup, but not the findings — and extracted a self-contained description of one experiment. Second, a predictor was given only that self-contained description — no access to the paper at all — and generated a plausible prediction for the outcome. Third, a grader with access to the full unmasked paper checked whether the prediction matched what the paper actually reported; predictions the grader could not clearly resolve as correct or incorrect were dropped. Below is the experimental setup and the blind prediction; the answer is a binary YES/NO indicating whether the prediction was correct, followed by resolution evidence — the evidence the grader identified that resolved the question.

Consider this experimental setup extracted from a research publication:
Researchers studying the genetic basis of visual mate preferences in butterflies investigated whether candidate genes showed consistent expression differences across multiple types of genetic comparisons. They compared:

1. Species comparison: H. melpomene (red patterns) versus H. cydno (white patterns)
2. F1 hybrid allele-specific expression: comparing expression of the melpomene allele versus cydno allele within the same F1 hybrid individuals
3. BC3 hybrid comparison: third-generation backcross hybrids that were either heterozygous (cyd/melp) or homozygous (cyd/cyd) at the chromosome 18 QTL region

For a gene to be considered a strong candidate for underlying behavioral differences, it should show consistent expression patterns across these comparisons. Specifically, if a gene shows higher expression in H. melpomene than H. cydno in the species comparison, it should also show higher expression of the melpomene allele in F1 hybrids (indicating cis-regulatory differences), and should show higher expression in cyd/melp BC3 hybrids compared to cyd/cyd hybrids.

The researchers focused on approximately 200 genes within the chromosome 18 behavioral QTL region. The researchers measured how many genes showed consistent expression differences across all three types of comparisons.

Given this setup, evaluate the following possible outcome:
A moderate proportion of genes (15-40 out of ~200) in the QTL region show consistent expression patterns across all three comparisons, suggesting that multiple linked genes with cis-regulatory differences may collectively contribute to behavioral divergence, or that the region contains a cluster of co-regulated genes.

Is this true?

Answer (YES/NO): NO